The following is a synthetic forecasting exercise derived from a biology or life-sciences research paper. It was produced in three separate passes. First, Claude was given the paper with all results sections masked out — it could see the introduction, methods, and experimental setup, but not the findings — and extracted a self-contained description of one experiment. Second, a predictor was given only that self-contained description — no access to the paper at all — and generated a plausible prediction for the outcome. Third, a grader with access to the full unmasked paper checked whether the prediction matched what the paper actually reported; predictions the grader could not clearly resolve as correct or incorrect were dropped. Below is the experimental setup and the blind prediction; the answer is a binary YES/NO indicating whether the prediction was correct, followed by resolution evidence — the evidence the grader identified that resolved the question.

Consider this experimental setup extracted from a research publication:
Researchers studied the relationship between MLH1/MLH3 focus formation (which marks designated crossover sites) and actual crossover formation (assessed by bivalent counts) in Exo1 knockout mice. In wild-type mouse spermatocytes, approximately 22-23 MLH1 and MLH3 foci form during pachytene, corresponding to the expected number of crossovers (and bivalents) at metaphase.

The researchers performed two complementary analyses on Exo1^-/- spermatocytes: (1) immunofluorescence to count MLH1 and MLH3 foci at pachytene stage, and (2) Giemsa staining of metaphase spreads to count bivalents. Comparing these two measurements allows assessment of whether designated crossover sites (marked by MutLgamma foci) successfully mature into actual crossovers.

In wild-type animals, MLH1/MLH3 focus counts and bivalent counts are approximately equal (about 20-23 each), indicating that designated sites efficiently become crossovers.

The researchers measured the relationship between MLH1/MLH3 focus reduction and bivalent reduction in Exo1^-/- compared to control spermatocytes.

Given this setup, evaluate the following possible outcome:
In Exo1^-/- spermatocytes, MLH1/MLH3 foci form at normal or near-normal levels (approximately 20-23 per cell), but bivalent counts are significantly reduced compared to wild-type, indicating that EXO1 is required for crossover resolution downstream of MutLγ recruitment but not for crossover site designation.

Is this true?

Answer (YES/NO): YES